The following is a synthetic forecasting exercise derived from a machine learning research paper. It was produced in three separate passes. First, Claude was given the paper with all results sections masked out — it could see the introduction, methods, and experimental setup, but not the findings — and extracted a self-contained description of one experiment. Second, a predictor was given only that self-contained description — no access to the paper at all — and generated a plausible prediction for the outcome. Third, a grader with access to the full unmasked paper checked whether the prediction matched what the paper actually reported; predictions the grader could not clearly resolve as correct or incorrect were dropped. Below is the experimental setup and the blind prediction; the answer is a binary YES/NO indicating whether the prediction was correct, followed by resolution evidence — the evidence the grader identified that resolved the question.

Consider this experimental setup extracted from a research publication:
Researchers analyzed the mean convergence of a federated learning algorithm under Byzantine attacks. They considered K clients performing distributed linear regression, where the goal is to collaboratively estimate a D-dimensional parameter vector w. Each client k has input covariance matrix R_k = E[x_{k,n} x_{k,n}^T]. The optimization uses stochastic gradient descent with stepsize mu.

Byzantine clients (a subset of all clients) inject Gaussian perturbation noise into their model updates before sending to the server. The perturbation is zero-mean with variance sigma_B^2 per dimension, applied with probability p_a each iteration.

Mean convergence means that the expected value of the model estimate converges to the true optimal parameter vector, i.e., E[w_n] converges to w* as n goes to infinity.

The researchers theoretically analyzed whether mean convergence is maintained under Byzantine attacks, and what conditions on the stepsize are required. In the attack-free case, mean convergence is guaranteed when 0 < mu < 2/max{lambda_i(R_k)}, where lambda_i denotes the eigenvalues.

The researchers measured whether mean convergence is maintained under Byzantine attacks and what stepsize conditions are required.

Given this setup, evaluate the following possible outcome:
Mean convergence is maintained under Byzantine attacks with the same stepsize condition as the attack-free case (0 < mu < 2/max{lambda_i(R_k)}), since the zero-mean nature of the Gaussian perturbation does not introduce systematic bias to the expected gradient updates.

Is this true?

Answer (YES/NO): YES